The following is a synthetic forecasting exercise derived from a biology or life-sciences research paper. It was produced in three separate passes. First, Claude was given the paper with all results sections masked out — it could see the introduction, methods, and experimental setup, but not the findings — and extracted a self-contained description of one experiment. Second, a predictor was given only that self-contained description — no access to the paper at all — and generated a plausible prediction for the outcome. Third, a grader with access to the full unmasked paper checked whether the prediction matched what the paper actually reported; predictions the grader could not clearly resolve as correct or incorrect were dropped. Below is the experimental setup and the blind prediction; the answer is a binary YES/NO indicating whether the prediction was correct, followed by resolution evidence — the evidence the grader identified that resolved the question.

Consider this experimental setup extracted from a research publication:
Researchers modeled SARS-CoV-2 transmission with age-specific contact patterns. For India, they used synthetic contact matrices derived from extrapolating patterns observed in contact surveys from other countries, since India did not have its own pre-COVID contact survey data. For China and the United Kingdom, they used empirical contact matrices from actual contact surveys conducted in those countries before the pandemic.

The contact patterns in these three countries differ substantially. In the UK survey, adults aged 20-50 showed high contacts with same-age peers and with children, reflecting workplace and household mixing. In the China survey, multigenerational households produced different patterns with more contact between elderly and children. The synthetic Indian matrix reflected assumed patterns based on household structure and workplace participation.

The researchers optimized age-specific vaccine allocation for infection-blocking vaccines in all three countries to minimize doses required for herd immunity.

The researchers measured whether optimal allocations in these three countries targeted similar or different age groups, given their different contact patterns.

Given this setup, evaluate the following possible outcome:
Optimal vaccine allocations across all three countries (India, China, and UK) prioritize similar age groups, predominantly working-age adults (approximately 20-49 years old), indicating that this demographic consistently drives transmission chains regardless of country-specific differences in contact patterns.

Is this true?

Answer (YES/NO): NO